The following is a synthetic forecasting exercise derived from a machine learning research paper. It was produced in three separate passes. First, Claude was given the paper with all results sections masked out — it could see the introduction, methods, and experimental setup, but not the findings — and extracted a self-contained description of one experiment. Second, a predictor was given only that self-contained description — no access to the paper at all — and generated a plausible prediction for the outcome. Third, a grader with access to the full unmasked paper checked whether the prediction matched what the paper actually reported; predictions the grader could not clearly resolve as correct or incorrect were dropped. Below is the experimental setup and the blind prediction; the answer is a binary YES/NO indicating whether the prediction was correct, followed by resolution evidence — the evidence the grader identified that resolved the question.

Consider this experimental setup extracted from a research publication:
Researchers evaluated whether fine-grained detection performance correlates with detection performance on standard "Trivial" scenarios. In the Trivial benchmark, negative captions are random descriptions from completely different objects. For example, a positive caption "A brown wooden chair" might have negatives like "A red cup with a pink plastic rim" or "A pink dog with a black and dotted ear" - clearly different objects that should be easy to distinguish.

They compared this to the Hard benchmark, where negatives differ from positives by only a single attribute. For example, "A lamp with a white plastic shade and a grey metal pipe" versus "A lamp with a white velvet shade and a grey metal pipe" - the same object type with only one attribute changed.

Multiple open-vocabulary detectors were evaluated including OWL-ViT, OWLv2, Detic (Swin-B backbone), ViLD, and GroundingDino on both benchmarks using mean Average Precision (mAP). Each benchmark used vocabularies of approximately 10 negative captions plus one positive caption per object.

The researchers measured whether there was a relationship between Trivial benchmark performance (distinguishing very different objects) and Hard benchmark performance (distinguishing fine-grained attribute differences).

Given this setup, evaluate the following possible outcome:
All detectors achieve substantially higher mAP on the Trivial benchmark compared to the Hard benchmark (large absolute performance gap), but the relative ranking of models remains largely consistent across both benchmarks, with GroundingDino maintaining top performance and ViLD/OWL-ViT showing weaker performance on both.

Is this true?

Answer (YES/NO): NO